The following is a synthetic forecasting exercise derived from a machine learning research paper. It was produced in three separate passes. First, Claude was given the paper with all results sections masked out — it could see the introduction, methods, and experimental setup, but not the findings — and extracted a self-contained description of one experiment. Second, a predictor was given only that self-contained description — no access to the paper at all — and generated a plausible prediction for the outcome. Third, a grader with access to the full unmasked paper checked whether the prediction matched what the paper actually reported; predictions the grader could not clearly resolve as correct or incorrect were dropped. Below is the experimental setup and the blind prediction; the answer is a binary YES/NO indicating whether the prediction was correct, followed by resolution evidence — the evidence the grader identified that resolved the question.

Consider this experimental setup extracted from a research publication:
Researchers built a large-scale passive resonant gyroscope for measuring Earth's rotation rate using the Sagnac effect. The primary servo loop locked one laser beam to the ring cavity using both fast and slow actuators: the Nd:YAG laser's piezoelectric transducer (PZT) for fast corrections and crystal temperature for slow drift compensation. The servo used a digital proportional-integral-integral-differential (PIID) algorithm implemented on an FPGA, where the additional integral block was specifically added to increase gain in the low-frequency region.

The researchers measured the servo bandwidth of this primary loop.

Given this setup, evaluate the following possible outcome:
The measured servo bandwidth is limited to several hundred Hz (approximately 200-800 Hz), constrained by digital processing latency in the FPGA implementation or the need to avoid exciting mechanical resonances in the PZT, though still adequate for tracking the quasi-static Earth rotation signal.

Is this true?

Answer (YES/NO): NO